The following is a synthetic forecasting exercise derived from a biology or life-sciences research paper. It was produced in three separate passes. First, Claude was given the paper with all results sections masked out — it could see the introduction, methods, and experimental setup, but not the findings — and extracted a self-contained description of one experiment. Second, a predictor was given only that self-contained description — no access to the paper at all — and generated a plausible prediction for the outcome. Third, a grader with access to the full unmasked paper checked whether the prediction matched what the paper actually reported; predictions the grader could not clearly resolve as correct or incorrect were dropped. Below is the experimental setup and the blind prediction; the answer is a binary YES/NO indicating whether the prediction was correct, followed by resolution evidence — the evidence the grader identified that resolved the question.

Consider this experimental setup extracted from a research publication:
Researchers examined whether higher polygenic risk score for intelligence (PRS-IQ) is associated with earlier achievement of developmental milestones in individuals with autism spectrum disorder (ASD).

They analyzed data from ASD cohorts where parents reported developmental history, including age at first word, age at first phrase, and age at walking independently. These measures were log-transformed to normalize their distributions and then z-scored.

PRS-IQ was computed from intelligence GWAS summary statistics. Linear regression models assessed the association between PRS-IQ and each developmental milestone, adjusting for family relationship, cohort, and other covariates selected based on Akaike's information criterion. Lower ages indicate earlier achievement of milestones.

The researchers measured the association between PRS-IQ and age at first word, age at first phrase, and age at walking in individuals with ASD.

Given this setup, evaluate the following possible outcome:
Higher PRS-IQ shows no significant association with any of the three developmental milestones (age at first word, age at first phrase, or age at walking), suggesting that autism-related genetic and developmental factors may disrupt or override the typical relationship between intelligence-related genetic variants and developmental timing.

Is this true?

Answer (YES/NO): NO